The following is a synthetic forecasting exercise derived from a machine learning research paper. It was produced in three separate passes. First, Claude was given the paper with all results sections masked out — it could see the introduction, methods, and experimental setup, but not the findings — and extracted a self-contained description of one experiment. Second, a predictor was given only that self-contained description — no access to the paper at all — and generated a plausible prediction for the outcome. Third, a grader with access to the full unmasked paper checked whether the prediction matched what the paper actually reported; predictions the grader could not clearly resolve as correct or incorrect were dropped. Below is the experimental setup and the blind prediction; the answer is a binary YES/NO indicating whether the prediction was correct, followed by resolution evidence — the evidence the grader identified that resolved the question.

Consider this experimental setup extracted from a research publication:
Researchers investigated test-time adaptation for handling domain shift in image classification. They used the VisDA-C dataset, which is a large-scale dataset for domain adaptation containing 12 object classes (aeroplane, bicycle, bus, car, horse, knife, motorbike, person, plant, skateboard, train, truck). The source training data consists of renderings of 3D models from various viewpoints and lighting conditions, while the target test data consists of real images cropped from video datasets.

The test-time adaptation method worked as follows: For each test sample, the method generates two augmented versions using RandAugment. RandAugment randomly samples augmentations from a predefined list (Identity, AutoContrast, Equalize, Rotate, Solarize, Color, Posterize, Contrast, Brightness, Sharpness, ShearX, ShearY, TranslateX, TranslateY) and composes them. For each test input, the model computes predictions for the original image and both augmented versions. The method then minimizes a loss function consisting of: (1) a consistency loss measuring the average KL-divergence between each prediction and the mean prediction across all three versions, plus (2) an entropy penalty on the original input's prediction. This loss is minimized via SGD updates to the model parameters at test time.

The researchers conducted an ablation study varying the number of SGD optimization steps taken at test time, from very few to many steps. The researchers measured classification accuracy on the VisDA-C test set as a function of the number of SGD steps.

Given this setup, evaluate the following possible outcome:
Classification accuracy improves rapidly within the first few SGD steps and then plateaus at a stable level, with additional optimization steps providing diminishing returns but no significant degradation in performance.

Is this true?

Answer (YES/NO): YES